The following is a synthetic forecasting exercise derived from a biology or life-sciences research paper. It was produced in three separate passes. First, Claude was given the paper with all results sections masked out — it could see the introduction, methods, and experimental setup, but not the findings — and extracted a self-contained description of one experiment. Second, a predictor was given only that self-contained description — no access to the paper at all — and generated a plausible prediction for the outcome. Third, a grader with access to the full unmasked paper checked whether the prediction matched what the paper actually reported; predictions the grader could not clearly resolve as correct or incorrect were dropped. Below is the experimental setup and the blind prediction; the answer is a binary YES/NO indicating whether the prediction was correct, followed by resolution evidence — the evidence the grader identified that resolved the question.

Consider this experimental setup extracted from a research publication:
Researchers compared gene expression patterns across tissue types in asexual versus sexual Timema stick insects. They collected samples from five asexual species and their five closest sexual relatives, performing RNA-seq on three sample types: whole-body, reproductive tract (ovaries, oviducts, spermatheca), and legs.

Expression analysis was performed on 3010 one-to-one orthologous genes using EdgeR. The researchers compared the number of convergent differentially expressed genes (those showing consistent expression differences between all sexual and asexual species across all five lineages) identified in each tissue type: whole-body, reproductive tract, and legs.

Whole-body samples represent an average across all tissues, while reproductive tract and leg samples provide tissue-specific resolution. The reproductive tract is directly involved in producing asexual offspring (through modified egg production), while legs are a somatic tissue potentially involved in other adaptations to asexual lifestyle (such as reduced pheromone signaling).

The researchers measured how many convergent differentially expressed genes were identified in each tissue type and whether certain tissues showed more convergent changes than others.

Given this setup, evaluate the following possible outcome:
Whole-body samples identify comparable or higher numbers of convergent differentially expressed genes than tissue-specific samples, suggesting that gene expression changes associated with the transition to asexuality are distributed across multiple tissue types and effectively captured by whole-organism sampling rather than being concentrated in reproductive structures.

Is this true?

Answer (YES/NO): NO